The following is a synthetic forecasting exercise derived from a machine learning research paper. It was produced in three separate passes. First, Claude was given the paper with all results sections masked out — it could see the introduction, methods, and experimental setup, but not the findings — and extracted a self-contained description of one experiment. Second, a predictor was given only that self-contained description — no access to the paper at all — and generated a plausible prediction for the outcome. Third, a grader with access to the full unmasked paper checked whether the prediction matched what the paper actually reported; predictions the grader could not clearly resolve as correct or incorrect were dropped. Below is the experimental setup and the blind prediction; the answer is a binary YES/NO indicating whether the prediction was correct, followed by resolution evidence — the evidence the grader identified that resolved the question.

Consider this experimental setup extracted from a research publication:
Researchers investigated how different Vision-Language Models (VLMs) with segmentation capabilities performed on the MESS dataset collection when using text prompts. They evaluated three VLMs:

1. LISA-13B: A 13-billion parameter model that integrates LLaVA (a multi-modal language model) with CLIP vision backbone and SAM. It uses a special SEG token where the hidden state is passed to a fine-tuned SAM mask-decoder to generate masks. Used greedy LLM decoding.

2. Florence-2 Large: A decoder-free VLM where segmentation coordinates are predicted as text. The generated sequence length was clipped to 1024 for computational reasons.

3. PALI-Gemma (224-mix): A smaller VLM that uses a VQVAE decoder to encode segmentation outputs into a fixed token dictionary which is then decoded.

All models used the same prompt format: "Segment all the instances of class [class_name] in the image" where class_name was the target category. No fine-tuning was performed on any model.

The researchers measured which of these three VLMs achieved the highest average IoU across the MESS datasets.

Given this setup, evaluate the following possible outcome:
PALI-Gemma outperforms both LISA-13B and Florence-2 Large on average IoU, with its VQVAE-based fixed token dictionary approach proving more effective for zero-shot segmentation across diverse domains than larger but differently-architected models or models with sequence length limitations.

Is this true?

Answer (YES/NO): NO